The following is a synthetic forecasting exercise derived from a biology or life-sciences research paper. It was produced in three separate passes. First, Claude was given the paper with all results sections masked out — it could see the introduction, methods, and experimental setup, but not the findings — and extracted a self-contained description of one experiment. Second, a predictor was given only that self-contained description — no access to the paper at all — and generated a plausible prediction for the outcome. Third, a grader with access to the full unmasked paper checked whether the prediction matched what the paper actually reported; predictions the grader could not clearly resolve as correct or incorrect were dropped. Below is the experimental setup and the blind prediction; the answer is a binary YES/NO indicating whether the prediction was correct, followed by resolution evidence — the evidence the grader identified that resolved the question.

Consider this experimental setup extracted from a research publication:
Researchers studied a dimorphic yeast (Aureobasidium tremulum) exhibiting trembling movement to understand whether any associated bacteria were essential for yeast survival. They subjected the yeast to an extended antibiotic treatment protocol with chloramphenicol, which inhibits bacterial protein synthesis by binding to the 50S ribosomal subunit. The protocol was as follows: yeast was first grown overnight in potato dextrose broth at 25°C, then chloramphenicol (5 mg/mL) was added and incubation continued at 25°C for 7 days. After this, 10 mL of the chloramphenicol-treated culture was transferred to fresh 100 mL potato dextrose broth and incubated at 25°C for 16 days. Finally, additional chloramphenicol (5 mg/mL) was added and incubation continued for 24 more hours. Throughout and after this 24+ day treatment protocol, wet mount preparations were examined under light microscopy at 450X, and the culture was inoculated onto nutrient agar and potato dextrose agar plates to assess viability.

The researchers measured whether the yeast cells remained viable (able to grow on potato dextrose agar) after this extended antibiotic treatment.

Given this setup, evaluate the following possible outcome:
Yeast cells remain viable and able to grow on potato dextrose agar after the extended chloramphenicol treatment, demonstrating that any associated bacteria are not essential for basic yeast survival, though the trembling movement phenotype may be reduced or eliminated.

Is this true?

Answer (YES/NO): NO